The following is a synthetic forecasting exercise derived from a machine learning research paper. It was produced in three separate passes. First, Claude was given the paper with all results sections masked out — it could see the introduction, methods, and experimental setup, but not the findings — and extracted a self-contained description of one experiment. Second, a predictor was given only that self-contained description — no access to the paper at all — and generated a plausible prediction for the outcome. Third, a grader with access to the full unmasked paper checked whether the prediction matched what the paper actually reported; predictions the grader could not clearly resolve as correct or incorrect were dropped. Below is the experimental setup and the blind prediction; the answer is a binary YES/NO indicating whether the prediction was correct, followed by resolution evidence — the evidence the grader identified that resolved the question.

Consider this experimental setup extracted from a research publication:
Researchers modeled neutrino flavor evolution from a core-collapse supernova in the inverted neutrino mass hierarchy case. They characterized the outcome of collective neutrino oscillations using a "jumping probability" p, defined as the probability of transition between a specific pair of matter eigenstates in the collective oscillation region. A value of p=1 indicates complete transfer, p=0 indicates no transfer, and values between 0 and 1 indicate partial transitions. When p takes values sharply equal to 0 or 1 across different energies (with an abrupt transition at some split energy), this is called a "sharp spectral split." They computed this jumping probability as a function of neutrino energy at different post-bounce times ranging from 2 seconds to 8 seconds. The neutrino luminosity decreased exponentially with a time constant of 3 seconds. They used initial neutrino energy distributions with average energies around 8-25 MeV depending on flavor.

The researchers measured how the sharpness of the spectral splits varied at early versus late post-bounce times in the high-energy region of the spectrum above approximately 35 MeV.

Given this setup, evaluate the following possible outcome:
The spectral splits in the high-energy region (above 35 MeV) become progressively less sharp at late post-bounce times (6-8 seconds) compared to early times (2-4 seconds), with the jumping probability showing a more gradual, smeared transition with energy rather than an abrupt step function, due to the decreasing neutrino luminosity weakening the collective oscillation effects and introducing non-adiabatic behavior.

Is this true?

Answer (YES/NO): YES